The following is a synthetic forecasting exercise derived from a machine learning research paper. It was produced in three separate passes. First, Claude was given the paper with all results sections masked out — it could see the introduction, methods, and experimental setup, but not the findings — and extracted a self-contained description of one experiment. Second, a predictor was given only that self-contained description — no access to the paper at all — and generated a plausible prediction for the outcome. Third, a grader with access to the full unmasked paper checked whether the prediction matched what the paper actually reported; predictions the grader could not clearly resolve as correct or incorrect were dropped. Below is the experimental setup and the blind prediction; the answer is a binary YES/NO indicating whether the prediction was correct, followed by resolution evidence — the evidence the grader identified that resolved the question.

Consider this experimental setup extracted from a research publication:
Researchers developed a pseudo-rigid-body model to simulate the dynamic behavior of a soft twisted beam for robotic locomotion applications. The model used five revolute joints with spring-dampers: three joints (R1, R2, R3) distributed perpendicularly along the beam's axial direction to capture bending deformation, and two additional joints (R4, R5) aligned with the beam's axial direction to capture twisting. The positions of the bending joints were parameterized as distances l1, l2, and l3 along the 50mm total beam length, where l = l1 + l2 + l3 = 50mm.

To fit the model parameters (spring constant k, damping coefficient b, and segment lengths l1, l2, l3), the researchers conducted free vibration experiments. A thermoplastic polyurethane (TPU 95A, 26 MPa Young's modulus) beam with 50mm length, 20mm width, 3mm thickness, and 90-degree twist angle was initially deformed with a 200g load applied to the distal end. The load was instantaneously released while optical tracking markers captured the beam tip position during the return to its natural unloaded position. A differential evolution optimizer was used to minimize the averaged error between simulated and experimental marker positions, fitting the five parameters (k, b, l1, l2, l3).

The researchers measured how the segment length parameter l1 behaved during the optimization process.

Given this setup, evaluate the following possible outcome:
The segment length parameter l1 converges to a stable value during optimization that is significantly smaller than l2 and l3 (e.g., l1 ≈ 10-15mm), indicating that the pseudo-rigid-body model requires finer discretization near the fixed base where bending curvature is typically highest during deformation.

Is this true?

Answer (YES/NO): NO